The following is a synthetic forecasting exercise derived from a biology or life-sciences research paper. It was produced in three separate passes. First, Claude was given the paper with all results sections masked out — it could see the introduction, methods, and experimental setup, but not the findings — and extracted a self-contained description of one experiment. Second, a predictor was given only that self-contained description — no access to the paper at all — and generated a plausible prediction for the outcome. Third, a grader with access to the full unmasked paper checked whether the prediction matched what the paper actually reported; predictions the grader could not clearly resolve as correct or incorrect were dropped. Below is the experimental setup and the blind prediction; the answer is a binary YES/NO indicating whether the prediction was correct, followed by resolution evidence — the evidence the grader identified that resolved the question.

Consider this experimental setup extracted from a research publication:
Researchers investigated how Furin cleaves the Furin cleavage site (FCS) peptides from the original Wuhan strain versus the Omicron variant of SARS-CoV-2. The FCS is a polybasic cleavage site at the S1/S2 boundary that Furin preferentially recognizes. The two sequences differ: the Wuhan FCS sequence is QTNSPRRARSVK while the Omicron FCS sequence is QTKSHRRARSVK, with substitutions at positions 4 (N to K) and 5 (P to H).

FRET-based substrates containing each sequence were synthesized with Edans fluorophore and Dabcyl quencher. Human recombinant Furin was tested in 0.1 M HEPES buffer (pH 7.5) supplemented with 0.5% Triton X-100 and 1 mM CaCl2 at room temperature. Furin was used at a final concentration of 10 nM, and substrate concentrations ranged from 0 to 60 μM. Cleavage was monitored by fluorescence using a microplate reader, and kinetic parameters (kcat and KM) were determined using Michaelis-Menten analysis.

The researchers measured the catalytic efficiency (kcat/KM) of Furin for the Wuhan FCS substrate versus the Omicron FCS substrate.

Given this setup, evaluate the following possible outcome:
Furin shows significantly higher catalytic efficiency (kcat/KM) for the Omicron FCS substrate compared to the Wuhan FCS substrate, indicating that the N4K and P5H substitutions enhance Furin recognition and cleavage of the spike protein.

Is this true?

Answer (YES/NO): NO